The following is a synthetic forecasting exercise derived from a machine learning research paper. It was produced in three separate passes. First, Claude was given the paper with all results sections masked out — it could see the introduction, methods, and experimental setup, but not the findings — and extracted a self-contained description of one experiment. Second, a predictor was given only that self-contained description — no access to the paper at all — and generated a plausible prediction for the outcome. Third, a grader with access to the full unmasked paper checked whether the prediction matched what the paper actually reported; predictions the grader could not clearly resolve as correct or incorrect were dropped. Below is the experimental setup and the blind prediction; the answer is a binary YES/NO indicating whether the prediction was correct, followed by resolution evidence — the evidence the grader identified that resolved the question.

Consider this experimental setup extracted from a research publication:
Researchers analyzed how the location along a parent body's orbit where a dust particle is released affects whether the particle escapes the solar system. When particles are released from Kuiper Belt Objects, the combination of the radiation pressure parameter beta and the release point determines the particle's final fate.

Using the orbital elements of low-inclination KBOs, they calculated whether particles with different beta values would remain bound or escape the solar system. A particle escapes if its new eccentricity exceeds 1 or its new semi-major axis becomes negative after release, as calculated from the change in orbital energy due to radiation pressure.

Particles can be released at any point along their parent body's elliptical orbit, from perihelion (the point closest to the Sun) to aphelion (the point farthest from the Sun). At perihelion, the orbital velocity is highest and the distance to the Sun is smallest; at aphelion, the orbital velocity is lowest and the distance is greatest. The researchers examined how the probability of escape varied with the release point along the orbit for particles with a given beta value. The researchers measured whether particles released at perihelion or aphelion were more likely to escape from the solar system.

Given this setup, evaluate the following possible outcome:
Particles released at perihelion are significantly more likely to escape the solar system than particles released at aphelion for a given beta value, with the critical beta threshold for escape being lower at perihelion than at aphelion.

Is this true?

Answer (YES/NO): YES